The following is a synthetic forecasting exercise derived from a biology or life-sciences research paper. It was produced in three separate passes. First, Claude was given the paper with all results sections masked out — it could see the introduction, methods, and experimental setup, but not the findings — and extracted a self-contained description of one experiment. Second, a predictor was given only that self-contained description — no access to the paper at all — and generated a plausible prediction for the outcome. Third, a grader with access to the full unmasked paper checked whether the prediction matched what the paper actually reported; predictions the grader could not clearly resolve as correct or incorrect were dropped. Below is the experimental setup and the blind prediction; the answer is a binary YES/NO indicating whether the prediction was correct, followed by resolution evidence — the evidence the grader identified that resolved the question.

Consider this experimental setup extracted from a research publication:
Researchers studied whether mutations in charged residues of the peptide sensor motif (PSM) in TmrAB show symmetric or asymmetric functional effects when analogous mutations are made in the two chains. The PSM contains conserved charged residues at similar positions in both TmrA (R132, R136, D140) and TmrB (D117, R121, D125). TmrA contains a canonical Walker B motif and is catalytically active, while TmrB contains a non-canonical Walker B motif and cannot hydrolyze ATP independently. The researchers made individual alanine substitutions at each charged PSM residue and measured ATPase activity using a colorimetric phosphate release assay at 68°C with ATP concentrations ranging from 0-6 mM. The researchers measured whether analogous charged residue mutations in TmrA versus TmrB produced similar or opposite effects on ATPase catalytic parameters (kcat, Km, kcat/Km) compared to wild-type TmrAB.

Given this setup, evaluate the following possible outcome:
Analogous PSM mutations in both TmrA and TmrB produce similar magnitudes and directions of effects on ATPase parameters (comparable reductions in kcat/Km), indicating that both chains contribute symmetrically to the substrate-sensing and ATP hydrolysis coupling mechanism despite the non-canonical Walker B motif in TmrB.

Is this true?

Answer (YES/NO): NO